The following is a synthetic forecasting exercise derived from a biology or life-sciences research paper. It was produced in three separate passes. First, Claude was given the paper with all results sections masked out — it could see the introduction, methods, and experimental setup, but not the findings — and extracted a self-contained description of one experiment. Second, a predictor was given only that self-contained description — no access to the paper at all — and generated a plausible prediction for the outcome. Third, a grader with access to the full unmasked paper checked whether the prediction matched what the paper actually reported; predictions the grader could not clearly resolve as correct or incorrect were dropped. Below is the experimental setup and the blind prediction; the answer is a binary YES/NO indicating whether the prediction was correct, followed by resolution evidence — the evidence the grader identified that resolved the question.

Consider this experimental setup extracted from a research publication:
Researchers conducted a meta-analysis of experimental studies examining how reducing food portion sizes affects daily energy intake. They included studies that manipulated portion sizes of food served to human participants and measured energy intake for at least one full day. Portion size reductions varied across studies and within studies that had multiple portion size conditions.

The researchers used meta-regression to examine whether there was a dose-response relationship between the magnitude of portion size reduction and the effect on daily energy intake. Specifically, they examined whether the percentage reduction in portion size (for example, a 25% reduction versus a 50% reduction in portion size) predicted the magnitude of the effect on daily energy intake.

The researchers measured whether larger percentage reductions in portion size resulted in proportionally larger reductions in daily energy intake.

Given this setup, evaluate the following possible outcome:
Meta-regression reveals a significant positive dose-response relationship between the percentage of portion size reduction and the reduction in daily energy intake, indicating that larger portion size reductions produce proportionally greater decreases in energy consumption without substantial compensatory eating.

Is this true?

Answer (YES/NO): YES